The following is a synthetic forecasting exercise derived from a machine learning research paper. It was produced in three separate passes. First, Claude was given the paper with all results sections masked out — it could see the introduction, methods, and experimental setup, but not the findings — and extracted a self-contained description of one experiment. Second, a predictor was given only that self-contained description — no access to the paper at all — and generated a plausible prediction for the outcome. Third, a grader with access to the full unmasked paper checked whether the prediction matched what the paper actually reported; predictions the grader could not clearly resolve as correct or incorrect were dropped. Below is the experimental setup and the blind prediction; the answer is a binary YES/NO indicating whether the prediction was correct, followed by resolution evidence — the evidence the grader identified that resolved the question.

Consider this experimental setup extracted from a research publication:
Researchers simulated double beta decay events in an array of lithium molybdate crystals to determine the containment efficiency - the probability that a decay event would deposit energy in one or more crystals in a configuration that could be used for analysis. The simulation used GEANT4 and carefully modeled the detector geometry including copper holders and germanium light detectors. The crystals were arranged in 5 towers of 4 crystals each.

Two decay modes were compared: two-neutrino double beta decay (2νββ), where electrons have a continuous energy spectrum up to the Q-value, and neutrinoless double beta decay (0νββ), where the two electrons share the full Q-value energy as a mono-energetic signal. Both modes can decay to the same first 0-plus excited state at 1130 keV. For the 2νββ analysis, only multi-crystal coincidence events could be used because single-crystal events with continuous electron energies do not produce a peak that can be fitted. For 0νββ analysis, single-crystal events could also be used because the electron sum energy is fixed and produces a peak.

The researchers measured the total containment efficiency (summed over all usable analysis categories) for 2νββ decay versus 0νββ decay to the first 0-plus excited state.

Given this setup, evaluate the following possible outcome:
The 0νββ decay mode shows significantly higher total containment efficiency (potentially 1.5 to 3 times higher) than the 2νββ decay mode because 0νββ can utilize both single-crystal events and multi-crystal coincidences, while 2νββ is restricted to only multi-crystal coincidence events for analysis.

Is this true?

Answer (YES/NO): NO